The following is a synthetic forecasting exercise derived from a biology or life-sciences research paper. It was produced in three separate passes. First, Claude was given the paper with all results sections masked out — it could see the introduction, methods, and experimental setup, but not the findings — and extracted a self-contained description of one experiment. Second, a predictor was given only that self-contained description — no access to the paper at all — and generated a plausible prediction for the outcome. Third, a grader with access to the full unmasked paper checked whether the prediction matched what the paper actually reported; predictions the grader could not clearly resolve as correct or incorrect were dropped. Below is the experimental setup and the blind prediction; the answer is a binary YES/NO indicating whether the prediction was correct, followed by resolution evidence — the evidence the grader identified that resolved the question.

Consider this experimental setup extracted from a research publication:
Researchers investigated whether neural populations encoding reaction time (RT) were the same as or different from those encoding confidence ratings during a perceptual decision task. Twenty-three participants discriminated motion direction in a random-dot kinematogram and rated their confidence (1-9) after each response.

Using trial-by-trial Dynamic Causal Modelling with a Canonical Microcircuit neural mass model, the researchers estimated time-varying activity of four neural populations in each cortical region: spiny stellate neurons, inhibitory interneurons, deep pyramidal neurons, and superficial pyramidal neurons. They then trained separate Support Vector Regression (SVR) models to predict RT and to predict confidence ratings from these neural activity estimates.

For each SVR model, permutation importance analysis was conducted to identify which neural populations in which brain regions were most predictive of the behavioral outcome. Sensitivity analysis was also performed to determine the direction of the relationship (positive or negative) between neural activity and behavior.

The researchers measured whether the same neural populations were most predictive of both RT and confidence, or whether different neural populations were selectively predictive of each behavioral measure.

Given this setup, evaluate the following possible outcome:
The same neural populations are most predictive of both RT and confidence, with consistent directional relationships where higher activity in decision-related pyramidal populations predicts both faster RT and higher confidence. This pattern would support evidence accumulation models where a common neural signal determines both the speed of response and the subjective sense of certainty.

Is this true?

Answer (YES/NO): NO